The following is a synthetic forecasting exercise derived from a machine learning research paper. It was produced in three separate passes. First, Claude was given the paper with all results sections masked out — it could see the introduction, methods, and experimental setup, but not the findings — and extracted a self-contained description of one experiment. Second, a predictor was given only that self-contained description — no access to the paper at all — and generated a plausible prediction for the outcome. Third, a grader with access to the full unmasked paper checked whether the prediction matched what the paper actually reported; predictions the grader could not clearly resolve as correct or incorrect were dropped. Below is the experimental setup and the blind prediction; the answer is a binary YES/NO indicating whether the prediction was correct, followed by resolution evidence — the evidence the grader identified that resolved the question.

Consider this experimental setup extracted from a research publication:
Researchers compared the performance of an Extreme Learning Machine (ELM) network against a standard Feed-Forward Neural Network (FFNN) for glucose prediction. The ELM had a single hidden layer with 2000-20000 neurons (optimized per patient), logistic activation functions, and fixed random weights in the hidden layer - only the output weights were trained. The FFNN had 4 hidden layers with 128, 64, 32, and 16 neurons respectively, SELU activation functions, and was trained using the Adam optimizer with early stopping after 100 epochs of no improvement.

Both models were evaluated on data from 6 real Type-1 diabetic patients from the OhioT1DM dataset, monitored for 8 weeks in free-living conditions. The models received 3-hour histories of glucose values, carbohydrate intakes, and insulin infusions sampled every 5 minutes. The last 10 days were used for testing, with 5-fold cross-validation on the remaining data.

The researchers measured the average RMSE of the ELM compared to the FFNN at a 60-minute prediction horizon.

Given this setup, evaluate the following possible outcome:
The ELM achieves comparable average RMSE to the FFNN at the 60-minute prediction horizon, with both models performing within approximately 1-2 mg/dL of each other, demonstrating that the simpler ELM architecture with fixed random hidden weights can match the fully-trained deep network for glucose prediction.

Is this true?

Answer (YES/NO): NO